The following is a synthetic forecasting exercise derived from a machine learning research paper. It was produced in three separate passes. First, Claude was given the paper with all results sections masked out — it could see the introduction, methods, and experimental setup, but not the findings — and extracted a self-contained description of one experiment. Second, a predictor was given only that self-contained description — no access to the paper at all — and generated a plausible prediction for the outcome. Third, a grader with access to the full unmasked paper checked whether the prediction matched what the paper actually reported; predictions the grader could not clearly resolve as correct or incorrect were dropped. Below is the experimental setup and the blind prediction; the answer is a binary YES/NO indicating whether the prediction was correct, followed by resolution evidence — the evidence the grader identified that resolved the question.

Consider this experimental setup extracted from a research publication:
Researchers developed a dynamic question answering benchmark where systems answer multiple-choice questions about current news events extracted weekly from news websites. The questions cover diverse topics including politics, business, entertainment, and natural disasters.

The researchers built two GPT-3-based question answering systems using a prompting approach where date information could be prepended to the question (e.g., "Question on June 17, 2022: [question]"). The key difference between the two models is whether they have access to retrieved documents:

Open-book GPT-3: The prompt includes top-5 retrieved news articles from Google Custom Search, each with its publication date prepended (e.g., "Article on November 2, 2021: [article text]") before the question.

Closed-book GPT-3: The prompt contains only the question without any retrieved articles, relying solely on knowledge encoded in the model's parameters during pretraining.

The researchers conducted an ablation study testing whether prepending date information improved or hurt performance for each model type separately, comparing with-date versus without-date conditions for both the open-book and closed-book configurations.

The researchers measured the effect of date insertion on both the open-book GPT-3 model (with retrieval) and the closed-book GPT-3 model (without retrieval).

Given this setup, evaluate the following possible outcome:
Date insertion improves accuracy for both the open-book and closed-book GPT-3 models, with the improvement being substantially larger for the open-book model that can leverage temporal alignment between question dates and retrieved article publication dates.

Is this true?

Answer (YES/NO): NO